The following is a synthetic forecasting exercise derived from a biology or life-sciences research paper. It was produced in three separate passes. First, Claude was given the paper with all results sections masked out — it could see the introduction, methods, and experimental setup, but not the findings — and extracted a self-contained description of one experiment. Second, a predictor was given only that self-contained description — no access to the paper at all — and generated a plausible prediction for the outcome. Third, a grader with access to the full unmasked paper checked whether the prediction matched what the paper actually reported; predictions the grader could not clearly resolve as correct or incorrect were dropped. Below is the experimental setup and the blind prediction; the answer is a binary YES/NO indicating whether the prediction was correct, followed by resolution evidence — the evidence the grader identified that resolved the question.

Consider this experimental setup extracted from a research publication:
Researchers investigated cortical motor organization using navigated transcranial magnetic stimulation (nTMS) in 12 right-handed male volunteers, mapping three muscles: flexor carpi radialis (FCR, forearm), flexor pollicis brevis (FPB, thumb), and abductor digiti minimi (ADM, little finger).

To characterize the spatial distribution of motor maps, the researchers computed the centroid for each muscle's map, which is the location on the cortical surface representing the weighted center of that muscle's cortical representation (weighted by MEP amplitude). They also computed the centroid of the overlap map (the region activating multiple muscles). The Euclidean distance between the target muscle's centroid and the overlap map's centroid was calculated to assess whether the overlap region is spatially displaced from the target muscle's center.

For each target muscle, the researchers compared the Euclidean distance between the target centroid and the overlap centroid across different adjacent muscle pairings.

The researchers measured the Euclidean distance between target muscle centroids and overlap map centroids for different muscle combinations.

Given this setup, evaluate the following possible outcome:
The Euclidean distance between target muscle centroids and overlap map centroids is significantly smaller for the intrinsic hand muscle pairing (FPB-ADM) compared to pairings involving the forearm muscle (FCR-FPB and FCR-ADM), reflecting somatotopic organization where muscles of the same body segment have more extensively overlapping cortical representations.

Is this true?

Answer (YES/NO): NO